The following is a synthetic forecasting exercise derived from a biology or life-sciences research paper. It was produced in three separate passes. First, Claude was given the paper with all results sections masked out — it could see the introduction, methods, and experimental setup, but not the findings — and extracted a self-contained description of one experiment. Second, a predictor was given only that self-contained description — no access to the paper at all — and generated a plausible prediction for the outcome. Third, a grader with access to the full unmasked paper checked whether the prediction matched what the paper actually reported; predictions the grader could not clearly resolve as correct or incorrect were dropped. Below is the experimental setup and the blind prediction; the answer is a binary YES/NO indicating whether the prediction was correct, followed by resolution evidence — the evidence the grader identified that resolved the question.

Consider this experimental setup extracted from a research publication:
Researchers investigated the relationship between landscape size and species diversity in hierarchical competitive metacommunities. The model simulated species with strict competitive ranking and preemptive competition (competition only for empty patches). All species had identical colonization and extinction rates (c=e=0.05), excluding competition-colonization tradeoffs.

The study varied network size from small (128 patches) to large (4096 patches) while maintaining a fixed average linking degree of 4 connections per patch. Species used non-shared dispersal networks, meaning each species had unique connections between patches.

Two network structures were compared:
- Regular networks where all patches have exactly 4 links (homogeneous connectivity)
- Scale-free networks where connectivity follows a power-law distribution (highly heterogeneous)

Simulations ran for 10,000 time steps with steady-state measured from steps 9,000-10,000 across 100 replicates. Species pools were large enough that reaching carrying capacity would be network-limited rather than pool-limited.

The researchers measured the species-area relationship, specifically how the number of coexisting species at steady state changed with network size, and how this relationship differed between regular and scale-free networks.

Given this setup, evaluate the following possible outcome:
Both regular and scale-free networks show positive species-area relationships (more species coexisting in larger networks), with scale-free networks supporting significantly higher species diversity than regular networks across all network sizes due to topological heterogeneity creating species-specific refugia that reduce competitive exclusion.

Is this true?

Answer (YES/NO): NO